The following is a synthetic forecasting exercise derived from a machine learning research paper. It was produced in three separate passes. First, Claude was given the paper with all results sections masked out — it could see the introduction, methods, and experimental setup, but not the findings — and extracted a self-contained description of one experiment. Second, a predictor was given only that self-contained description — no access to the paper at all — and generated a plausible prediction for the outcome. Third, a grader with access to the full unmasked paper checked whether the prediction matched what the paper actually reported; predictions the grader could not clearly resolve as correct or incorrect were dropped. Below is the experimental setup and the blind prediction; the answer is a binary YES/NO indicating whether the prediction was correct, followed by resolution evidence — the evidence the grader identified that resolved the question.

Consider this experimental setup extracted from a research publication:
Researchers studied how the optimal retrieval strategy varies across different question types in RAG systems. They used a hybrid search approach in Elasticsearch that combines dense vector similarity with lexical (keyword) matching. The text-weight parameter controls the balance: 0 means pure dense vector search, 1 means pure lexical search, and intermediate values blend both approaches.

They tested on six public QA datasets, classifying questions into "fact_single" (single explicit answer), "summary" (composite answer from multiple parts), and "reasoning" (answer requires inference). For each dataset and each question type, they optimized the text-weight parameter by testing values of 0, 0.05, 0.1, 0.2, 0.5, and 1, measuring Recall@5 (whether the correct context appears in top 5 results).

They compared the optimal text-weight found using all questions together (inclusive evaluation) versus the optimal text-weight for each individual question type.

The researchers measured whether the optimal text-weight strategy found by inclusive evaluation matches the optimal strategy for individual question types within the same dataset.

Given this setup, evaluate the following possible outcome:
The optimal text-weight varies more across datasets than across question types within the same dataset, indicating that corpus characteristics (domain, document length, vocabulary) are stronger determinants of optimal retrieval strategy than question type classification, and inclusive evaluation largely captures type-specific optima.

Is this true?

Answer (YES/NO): NO